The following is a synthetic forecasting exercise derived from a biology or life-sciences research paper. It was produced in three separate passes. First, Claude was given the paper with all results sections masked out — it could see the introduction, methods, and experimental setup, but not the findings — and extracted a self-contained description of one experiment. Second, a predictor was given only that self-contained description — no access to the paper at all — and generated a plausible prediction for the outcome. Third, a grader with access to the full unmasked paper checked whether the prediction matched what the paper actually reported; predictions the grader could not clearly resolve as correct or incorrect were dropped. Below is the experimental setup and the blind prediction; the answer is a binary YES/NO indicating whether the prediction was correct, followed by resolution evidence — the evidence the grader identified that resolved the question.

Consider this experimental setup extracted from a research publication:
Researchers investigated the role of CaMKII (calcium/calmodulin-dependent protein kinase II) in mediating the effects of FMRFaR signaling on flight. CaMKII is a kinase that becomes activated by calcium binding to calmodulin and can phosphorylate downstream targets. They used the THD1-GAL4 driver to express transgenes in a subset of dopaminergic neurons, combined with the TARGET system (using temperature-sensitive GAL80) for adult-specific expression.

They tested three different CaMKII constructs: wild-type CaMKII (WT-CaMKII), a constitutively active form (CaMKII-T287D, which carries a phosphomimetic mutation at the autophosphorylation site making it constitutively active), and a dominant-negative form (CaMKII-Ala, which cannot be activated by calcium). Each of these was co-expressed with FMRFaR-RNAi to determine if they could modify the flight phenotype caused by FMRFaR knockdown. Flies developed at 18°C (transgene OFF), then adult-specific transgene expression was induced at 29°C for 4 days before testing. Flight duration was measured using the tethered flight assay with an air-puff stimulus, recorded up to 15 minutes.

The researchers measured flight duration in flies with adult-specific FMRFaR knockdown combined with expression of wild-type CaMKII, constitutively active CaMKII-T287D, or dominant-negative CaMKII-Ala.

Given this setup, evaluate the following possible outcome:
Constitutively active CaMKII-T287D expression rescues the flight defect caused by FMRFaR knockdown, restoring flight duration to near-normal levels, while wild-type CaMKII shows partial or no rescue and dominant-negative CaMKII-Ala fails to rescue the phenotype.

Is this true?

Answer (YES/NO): NO